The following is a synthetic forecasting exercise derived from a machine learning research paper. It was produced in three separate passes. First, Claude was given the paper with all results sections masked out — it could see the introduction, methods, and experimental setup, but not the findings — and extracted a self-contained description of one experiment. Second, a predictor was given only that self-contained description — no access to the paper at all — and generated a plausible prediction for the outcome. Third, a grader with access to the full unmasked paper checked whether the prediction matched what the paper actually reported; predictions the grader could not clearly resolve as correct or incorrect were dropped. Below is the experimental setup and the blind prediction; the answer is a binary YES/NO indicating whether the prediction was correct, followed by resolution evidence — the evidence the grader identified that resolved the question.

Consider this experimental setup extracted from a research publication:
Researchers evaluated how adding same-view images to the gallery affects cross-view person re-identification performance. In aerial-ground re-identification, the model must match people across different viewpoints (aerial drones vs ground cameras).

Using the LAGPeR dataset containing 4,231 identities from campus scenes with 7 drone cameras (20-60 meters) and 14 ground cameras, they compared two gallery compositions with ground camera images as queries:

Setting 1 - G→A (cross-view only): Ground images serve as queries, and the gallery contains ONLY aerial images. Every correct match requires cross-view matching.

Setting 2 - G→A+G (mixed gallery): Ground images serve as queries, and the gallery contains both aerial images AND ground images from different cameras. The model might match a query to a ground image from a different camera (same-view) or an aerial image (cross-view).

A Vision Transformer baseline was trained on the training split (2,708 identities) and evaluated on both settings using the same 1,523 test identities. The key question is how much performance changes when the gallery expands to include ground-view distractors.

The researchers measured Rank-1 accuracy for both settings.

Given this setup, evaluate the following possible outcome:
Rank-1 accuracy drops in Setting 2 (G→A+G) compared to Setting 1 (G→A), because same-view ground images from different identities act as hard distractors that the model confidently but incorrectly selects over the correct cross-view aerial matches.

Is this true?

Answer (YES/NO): YES